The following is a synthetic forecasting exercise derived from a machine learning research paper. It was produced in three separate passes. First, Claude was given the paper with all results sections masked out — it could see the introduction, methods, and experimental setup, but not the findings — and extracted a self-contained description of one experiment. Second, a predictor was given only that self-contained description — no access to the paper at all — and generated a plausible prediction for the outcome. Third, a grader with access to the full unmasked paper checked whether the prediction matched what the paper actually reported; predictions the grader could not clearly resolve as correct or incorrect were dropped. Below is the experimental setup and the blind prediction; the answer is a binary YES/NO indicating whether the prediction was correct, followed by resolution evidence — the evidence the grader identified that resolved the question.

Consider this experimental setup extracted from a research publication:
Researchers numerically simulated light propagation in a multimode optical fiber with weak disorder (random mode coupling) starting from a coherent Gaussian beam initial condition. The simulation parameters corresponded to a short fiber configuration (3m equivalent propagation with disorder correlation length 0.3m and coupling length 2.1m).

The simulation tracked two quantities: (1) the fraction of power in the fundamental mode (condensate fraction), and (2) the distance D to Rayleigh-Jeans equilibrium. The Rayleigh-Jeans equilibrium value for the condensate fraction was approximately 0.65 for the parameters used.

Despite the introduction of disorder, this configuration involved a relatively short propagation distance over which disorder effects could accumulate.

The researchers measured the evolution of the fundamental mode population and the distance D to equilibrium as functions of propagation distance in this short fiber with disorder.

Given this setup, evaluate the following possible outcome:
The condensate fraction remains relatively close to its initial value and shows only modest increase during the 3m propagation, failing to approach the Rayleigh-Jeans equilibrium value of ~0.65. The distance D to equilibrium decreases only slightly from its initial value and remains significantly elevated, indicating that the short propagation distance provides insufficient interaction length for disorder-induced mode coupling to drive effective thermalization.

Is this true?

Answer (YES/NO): NO